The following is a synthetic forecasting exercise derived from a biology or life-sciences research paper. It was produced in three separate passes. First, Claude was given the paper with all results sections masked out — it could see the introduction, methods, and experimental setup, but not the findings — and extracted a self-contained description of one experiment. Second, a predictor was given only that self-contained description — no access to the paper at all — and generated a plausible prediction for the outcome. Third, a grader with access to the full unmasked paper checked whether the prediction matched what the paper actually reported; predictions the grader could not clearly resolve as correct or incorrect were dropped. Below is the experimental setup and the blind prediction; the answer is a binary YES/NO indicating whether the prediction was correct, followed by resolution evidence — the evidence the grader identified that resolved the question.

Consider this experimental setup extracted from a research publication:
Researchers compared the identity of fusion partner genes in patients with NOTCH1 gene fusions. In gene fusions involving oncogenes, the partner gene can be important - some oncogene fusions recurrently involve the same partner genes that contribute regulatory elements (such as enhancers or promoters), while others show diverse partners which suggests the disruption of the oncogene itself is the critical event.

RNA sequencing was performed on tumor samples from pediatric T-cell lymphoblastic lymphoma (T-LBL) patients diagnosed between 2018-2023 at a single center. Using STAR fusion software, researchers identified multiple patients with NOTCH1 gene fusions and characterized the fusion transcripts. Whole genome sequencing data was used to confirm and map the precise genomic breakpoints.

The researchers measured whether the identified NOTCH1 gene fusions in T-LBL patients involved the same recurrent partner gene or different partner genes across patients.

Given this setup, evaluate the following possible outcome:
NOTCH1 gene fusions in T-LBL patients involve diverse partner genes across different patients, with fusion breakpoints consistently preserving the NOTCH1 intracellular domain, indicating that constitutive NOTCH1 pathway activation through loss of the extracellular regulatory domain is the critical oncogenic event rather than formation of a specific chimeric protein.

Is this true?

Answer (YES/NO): YES